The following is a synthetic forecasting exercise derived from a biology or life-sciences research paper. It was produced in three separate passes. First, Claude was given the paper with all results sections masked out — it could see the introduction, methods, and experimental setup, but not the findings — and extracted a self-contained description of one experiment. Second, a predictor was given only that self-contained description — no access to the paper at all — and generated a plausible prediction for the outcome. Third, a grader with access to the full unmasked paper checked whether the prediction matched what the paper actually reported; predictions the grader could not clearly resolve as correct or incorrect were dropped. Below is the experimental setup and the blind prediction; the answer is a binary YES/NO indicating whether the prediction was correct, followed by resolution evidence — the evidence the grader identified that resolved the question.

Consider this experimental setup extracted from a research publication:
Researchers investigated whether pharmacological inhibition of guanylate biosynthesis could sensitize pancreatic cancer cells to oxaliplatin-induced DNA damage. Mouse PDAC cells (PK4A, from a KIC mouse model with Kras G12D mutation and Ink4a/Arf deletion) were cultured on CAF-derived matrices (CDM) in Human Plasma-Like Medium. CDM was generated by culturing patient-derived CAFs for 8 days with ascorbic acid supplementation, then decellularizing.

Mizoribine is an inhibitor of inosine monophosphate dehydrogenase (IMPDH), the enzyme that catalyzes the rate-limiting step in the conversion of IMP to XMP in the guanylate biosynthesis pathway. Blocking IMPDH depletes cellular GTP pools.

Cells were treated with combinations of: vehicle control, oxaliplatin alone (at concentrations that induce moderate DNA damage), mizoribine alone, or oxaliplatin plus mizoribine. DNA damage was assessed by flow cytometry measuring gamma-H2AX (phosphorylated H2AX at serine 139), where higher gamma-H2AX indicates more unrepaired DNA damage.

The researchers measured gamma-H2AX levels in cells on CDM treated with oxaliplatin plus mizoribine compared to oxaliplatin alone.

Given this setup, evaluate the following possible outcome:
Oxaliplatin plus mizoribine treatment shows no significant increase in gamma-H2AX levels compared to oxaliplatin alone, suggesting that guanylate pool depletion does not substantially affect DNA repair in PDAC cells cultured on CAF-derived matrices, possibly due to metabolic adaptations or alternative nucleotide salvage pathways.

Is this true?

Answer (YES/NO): NO